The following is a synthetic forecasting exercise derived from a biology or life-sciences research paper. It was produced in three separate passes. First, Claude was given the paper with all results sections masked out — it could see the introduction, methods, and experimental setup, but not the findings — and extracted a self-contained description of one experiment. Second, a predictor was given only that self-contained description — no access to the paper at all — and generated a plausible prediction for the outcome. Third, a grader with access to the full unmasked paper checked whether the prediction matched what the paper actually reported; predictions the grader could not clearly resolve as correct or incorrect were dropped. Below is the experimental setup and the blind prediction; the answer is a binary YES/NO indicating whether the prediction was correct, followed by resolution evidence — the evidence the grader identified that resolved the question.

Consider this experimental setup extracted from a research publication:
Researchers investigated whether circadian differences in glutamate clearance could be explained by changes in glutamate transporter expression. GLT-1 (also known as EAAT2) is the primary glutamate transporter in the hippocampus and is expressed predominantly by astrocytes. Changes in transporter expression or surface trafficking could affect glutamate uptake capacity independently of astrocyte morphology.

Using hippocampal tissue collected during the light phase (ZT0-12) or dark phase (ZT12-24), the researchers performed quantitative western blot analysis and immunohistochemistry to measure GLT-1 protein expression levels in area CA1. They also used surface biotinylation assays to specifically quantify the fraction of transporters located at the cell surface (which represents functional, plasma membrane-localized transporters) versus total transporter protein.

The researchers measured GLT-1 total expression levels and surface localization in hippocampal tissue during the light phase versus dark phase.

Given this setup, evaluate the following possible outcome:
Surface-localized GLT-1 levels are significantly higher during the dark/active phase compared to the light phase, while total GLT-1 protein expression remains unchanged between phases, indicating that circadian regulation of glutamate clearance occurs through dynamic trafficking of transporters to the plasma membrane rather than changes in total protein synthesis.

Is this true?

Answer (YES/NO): NO